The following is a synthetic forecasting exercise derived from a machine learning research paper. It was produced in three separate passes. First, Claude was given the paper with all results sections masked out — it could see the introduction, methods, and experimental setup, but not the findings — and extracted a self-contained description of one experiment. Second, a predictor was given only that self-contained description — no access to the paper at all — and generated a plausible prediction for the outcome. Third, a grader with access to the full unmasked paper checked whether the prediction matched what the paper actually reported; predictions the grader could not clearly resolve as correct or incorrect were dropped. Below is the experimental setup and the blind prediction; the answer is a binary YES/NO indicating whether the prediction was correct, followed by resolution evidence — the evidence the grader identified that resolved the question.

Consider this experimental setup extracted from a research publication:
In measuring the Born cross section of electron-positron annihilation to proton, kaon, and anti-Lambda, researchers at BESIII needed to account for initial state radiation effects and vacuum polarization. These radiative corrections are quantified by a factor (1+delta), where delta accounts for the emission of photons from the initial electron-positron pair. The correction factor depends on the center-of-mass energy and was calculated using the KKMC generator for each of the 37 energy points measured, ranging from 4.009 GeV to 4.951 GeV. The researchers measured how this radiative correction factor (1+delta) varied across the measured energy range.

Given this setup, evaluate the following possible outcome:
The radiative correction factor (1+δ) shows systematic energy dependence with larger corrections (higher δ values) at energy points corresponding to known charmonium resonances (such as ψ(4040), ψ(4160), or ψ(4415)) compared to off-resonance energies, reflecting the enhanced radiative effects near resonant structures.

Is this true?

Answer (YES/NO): NO